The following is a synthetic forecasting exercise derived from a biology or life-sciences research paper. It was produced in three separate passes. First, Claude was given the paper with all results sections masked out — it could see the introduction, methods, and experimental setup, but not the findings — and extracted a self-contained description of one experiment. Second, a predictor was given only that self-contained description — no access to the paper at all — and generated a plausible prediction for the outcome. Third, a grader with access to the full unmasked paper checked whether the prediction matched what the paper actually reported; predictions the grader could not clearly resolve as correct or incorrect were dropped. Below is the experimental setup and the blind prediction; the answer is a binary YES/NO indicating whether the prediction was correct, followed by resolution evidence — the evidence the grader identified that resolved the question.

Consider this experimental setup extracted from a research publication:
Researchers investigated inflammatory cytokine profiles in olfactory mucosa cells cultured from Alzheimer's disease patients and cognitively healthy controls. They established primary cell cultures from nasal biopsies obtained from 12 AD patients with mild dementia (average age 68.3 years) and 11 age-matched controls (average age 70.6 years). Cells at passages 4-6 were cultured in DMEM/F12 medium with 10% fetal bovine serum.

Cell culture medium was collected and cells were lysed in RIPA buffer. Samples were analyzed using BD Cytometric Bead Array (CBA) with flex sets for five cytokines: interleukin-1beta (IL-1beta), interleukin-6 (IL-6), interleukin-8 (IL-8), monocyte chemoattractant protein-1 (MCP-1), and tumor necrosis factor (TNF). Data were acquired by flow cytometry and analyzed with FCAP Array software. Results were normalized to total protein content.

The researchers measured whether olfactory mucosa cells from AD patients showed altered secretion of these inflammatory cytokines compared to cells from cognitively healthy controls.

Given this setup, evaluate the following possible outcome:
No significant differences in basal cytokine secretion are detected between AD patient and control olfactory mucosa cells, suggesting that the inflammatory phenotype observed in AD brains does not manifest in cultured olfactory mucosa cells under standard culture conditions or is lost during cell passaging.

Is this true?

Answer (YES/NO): YES